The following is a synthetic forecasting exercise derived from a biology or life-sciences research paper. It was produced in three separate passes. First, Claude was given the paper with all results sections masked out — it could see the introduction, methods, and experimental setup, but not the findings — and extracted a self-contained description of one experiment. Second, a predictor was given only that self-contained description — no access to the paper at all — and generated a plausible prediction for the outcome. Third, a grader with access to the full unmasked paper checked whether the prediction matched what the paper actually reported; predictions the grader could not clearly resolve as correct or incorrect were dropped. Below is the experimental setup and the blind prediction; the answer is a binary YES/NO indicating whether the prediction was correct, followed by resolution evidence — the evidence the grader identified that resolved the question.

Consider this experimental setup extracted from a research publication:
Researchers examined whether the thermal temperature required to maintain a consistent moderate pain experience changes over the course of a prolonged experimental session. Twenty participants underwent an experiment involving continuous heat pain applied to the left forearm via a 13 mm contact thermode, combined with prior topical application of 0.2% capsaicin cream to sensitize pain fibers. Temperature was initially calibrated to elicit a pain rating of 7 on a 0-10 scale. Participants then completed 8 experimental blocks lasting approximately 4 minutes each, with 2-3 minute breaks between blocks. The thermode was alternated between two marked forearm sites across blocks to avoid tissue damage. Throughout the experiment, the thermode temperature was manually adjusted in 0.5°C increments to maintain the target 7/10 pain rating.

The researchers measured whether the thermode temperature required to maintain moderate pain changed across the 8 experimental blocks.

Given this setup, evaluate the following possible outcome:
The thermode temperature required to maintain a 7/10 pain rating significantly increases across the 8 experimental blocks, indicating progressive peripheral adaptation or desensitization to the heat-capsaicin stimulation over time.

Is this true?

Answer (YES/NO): YES